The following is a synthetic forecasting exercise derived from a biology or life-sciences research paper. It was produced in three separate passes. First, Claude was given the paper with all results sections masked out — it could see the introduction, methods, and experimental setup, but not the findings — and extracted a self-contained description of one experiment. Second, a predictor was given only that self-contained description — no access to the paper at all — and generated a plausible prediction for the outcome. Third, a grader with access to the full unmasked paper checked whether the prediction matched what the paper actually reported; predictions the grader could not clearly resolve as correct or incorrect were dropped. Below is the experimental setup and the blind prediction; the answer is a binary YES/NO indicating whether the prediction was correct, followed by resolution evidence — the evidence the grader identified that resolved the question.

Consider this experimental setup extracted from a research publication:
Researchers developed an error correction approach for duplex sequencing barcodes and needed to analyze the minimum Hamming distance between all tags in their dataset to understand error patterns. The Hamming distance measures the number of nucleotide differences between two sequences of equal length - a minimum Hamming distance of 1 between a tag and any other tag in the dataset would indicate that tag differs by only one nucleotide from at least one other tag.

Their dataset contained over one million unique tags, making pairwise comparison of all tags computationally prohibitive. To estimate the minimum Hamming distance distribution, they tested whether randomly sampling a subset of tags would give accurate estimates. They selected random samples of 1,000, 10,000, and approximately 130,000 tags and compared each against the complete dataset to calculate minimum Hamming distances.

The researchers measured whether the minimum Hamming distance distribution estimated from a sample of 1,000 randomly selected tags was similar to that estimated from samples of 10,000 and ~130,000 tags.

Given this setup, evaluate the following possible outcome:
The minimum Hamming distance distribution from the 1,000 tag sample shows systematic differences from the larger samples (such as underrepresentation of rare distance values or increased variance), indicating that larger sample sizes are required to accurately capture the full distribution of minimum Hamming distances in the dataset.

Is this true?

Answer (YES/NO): NO